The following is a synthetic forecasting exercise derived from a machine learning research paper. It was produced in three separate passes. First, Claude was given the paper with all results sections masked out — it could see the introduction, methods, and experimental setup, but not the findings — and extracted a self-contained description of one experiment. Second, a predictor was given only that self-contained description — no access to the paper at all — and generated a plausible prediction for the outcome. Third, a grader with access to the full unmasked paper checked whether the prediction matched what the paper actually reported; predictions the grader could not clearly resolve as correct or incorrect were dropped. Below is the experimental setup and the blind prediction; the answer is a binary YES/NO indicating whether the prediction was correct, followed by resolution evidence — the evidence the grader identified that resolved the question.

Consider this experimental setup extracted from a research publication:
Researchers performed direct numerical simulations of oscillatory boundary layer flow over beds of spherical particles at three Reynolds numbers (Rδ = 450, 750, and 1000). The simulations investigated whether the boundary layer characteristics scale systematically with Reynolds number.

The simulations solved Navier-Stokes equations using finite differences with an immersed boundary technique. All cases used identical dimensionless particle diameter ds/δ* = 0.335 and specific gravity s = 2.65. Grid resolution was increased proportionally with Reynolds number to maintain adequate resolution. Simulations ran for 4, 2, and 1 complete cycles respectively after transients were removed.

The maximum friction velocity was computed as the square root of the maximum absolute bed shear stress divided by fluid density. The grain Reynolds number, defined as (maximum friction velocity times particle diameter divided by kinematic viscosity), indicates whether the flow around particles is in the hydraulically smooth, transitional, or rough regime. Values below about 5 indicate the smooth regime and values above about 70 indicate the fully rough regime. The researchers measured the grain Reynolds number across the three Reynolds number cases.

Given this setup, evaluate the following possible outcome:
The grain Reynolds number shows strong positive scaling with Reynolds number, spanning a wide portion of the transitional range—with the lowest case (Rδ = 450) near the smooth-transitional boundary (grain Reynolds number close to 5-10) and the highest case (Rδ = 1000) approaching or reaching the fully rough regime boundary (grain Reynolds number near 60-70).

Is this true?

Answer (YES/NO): NO